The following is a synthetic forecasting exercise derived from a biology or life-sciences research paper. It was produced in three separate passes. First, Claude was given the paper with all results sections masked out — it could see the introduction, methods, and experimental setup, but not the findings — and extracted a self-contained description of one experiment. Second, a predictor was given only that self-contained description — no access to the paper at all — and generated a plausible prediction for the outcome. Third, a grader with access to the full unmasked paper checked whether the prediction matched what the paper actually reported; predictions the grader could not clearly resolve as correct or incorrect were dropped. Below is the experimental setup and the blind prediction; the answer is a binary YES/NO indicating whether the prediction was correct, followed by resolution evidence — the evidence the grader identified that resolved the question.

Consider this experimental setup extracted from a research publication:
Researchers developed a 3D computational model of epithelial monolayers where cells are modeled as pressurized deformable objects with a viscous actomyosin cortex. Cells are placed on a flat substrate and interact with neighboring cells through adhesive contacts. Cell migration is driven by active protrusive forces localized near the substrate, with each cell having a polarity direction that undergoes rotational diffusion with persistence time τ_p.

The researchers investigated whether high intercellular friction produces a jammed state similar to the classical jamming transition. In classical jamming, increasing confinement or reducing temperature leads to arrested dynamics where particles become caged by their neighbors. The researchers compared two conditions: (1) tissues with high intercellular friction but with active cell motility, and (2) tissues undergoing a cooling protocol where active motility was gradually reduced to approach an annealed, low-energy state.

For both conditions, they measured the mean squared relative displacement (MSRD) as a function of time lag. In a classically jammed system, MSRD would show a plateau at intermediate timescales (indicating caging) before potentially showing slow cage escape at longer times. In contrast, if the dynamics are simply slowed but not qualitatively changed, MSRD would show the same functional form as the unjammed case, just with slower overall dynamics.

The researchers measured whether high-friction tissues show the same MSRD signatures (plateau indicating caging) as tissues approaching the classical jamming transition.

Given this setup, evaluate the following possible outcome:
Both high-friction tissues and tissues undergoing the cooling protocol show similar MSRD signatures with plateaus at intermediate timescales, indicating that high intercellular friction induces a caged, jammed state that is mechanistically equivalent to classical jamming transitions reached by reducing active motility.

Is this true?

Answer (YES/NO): NO